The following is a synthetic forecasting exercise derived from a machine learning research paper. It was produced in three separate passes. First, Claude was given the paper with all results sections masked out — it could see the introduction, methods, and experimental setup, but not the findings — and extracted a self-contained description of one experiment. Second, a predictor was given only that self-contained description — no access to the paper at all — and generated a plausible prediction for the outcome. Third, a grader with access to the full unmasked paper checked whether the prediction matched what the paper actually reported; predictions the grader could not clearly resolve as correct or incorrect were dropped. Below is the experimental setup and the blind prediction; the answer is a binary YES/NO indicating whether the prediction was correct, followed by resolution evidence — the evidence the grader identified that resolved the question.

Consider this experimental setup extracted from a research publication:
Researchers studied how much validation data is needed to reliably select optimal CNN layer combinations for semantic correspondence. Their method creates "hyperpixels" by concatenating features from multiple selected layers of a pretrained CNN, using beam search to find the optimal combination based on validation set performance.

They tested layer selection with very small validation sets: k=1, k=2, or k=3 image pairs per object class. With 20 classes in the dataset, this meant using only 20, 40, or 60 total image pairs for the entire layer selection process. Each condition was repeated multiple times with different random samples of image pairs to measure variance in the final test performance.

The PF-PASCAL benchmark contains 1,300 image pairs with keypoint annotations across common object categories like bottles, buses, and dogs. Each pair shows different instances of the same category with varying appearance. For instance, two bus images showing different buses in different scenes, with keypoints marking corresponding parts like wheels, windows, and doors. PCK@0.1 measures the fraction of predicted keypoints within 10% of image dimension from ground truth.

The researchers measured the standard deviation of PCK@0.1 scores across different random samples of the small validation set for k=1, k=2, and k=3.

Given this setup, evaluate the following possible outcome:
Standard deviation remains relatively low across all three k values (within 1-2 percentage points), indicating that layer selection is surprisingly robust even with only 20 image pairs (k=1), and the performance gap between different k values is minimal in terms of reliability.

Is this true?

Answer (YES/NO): NO